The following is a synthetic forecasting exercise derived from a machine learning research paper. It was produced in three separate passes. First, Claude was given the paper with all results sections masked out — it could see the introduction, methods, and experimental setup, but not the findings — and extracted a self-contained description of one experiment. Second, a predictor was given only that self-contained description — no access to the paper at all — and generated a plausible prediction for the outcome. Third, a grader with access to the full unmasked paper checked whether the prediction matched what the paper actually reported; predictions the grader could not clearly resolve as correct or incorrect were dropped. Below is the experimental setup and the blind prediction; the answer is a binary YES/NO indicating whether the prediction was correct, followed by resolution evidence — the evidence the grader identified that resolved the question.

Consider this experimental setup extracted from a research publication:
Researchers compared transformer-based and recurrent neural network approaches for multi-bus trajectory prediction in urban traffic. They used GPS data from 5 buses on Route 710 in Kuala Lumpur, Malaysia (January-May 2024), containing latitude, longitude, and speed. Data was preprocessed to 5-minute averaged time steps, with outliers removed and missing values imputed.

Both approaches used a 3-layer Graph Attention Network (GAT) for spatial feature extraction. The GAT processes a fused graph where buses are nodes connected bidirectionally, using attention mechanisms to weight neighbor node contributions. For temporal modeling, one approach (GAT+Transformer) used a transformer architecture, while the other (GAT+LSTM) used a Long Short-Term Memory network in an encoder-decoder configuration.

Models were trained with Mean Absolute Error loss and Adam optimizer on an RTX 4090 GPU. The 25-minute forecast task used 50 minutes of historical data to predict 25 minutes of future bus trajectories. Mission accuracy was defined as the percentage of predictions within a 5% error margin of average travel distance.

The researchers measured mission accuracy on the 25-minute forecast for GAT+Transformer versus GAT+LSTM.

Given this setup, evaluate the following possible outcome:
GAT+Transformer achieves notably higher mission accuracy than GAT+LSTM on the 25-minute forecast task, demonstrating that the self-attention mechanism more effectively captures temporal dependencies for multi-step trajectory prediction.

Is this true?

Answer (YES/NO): NO